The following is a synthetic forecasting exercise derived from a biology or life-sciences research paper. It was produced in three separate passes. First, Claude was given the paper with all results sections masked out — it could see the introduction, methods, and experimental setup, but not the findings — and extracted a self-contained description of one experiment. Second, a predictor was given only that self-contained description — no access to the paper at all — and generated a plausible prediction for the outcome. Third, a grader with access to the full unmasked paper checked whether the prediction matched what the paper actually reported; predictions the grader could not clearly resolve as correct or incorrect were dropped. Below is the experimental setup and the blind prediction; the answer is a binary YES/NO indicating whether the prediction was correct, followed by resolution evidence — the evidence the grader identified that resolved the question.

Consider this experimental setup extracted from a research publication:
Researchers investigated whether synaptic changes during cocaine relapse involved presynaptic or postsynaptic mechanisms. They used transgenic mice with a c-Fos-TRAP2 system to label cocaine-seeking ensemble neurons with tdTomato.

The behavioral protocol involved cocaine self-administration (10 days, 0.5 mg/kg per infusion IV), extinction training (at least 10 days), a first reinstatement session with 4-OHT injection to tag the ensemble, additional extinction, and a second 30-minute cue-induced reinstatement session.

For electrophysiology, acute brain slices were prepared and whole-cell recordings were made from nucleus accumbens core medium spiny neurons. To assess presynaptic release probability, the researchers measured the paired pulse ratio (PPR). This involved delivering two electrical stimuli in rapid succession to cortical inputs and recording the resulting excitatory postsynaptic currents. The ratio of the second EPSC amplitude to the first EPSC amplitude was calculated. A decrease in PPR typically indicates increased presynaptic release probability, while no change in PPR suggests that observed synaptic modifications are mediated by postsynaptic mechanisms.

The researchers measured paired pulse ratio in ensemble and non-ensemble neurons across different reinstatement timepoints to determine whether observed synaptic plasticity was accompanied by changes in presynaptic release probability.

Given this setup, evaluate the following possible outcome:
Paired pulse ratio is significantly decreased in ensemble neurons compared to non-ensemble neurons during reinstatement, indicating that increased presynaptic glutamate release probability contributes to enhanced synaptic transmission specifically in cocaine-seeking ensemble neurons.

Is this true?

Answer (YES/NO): NO